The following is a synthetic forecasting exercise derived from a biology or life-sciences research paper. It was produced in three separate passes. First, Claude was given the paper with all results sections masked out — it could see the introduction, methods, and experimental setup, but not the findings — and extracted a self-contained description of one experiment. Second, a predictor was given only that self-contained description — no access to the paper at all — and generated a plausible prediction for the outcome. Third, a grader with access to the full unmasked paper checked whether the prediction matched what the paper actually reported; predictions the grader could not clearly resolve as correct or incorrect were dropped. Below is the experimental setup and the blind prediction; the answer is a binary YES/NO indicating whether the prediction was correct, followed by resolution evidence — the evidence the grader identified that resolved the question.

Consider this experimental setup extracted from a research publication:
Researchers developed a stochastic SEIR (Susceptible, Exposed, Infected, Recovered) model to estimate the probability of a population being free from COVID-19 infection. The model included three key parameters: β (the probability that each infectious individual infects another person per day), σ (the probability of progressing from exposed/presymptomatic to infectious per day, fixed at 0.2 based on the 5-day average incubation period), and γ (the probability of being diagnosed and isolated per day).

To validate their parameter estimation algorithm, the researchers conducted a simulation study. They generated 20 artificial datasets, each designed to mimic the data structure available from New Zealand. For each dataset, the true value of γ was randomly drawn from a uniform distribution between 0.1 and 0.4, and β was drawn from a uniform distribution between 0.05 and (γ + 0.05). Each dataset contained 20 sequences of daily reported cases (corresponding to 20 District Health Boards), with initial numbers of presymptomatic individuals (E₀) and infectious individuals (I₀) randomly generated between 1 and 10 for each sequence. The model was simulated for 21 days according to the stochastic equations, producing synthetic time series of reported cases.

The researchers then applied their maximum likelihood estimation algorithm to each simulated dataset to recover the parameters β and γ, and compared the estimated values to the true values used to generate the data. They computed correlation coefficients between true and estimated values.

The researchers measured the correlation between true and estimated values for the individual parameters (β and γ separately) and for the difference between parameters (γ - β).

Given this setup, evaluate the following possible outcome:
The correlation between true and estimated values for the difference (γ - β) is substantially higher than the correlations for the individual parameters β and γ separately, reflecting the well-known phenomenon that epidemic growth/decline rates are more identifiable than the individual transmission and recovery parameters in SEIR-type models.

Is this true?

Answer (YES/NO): YES